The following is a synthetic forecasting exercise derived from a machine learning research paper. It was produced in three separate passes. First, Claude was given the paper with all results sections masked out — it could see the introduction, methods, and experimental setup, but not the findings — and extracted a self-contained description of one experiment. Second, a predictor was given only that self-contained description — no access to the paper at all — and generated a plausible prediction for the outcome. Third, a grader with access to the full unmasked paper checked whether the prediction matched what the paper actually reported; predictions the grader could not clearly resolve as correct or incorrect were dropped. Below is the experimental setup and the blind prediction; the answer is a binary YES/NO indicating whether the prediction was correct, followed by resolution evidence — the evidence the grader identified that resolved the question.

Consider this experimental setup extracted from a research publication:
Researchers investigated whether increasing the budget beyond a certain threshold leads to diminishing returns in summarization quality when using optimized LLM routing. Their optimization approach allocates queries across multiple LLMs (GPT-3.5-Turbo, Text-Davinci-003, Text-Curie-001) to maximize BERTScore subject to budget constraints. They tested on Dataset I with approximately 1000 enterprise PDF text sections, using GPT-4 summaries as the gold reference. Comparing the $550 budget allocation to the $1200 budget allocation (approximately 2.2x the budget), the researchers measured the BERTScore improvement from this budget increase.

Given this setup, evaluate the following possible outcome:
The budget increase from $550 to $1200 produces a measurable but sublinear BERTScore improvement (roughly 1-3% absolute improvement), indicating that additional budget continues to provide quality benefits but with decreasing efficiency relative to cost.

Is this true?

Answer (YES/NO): YES